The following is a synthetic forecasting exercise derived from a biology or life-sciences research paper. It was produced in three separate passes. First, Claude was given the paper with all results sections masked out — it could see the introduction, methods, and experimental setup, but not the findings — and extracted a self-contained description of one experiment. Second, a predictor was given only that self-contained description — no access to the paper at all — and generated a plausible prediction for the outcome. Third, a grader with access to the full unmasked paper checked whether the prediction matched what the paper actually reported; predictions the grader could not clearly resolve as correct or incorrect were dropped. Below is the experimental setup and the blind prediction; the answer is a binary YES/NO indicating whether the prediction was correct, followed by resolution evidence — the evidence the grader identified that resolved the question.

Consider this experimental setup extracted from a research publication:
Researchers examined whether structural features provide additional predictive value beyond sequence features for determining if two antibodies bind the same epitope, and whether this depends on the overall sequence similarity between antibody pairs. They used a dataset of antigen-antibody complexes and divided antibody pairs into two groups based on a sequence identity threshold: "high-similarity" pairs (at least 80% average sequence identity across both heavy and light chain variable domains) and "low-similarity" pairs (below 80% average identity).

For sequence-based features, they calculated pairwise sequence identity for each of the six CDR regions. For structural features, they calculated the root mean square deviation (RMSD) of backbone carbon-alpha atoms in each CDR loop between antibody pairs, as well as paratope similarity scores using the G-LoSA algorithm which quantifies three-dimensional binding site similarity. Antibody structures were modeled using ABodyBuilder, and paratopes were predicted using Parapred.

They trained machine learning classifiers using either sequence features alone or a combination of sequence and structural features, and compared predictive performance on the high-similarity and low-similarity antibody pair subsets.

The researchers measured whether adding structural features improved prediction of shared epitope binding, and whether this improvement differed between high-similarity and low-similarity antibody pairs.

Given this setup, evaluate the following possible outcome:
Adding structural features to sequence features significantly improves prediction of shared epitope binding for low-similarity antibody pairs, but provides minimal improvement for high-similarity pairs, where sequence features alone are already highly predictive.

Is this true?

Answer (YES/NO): YES